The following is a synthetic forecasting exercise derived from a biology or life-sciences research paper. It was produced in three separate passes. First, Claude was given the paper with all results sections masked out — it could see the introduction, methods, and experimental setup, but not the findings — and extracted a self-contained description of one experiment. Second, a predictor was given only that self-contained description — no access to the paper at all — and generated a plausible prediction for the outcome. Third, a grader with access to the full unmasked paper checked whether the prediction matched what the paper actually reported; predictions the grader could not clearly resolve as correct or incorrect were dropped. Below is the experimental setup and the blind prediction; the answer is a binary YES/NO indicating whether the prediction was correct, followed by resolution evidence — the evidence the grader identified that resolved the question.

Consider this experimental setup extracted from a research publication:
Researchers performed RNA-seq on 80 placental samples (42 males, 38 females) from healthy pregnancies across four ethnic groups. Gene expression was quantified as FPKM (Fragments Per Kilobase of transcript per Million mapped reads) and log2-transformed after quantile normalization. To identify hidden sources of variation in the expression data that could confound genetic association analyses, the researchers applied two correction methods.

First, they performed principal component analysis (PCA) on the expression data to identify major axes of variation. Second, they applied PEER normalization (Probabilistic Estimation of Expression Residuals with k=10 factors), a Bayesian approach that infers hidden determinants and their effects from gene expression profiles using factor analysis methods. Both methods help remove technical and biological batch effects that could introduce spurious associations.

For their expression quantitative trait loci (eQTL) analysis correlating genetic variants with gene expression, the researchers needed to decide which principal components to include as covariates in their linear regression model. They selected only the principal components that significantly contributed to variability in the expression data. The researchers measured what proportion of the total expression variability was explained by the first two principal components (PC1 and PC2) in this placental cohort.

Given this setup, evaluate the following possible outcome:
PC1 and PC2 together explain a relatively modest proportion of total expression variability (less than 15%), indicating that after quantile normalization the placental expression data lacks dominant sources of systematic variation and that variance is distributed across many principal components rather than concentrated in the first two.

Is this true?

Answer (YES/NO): NO